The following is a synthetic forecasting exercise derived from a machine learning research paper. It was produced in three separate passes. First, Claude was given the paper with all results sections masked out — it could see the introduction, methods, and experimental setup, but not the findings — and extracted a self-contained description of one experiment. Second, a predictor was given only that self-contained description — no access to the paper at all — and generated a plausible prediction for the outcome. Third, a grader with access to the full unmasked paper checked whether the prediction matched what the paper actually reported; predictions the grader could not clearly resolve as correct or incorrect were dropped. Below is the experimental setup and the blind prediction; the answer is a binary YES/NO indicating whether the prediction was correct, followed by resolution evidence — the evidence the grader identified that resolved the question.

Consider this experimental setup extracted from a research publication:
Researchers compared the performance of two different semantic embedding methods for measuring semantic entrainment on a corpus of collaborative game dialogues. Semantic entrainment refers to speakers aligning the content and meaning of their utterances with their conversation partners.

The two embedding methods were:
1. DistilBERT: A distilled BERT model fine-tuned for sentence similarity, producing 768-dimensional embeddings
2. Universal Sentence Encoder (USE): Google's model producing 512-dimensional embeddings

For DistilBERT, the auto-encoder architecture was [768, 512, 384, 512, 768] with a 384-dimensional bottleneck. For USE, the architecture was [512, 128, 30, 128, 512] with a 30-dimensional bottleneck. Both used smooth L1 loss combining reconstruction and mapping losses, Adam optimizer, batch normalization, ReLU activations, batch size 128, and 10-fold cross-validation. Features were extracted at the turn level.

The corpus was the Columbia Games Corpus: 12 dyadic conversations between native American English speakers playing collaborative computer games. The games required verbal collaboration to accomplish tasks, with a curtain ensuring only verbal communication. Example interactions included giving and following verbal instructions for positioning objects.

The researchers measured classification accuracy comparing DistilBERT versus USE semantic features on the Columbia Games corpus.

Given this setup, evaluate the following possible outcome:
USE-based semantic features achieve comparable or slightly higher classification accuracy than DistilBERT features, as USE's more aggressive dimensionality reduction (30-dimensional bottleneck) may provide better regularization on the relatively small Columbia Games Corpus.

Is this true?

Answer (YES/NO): NO